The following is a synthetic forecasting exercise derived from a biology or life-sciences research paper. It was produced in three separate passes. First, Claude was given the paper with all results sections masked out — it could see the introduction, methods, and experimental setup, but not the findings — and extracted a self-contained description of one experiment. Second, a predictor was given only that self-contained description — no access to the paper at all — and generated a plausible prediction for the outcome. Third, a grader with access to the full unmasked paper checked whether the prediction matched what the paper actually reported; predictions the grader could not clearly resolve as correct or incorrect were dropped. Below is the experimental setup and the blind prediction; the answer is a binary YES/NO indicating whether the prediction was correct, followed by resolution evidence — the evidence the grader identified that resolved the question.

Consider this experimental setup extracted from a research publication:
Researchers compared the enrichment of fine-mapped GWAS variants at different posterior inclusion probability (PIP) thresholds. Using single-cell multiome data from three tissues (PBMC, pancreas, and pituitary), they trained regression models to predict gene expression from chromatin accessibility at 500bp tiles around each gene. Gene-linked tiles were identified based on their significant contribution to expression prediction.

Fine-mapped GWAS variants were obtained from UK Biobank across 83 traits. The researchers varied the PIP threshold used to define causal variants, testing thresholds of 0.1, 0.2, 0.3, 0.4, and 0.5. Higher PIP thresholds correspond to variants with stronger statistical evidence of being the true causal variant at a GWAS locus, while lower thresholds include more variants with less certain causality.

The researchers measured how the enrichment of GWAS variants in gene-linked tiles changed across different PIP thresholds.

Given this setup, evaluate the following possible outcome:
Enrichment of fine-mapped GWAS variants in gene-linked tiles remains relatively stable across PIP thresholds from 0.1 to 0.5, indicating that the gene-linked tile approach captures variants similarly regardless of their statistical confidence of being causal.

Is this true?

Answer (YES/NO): NO